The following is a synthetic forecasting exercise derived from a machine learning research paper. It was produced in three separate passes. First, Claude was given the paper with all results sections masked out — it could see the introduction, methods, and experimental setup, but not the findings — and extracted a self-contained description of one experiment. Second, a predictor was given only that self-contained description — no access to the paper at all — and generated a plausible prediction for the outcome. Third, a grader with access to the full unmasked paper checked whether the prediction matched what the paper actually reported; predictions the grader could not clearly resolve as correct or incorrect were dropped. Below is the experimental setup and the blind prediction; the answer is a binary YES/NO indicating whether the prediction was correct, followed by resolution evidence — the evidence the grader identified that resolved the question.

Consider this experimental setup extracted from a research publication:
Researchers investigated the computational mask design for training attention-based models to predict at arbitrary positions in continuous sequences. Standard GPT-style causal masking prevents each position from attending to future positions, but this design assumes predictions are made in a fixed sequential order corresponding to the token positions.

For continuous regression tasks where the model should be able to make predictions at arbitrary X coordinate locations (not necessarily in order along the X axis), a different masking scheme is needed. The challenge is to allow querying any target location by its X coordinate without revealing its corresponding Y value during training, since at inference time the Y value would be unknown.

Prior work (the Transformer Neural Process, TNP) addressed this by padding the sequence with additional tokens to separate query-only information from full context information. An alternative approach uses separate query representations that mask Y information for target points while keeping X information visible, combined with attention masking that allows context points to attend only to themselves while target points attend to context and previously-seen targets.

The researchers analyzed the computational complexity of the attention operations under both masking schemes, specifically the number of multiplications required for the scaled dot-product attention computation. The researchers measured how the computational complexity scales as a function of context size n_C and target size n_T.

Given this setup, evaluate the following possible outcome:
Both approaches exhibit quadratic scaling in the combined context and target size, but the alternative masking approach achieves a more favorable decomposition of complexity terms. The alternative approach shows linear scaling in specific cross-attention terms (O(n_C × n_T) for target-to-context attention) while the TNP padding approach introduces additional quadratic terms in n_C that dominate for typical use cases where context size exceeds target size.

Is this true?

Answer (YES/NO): NO